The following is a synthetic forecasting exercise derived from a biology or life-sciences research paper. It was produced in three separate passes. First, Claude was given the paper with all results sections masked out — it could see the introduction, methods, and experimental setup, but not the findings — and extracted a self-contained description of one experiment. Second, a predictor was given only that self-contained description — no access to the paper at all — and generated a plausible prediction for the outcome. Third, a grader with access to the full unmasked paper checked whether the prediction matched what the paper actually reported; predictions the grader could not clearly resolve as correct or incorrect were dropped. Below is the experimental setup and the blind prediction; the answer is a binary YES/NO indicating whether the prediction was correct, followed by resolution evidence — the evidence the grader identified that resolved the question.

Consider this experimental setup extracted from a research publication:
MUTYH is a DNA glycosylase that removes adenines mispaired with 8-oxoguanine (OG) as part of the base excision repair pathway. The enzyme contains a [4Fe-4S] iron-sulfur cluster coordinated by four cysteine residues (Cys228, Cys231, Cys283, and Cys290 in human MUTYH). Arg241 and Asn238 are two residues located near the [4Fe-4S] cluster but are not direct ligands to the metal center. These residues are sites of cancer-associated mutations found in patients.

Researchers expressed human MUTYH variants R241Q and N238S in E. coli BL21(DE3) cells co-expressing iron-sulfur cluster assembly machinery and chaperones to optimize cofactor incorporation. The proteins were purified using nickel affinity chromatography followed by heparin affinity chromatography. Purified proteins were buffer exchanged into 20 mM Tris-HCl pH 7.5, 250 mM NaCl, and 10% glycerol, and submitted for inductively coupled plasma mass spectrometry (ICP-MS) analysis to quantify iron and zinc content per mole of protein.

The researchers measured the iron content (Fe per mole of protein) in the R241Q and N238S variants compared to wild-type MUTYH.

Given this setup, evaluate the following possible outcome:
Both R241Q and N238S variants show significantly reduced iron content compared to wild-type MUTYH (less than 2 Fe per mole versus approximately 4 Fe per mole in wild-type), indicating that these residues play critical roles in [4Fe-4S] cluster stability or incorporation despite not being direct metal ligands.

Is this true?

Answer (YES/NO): NO